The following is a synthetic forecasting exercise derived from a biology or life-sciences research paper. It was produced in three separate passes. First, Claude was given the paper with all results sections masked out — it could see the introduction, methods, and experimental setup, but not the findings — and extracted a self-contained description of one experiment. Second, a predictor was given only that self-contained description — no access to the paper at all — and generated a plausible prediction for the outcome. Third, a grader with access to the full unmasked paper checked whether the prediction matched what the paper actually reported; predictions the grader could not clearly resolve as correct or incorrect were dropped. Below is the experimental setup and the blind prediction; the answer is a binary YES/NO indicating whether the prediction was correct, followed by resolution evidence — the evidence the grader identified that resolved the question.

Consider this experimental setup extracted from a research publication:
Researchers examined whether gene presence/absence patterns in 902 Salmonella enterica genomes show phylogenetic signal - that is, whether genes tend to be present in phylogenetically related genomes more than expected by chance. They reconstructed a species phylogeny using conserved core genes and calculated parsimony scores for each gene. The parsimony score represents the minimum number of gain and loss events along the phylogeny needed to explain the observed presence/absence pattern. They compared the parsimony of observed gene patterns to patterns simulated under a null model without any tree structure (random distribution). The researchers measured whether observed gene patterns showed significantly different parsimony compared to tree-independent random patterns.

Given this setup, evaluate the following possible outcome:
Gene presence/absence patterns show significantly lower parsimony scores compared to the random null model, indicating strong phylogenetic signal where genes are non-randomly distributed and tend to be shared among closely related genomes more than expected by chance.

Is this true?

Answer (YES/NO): YES